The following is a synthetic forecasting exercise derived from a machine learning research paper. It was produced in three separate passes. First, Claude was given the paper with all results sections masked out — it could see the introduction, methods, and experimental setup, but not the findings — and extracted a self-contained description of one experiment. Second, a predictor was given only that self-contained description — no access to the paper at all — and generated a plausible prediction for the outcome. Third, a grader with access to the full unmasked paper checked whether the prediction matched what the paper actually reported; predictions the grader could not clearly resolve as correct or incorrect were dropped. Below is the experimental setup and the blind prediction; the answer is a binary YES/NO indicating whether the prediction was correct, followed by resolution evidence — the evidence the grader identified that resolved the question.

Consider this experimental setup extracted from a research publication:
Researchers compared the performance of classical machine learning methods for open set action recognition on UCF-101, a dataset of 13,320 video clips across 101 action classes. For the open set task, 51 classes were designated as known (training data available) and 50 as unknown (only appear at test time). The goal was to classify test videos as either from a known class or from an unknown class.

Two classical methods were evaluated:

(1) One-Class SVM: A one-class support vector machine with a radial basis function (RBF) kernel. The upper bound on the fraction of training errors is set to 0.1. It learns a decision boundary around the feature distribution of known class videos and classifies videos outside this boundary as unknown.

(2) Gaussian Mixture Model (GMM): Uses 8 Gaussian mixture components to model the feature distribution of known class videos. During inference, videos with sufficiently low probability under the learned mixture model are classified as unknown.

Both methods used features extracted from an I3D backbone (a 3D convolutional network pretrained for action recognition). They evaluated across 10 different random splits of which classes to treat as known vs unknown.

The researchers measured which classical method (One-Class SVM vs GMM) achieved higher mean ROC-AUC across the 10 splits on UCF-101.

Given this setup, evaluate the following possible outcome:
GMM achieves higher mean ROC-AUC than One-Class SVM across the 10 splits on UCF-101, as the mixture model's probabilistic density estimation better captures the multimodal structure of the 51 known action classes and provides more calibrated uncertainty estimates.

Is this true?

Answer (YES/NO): YES